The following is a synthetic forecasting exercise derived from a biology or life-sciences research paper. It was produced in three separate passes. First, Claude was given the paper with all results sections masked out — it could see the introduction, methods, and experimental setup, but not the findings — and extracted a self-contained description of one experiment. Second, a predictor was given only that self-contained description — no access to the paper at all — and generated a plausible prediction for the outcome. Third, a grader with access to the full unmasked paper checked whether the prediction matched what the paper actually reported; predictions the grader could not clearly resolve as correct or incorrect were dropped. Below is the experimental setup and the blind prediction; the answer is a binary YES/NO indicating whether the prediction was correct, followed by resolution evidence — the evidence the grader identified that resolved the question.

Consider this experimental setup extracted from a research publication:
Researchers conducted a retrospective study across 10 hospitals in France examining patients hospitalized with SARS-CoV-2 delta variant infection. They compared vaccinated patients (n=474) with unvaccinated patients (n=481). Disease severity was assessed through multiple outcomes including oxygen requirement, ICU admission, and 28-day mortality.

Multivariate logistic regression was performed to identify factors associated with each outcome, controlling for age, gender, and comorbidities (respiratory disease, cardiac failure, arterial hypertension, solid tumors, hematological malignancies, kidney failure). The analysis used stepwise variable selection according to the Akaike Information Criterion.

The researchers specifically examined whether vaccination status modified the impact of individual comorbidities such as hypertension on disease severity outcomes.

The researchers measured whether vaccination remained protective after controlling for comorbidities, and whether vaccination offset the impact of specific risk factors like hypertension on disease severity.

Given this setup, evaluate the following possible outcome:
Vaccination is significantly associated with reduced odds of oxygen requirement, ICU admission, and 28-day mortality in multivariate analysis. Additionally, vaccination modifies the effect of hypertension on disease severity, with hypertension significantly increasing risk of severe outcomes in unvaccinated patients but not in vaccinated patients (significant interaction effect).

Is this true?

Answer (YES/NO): NO